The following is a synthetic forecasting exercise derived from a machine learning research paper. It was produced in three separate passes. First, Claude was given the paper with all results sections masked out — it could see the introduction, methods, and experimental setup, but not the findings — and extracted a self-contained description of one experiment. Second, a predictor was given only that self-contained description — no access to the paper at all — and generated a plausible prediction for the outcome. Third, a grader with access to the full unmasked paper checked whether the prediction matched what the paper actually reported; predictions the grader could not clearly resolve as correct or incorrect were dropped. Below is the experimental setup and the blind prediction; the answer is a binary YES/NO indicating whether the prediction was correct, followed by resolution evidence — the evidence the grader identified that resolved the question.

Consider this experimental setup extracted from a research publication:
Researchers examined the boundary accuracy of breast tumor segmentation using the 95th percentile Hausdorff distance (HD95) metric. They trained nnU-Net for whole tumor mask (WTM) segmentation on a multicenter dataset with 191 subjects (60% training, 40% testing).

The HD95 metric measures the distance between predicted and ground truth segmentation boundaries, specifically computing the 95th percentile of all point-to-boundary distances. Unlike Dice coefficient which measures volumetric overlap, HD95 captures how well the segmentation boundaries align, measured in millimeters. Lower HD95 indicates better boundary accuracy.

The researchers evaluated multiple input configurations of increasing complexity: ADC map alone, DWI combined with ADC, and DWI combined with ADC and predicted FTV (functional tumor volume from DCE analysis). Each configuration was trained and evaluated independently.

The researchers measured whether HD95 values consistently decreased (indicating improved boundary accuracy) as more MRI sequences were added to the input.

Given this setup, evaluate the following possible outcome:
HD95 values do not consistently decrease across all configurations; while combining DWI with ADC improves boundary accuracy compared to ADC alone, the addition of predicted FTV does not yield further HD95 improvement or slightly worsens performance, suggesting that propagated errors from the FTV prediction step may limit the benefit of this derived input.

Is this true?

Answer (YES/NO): NO